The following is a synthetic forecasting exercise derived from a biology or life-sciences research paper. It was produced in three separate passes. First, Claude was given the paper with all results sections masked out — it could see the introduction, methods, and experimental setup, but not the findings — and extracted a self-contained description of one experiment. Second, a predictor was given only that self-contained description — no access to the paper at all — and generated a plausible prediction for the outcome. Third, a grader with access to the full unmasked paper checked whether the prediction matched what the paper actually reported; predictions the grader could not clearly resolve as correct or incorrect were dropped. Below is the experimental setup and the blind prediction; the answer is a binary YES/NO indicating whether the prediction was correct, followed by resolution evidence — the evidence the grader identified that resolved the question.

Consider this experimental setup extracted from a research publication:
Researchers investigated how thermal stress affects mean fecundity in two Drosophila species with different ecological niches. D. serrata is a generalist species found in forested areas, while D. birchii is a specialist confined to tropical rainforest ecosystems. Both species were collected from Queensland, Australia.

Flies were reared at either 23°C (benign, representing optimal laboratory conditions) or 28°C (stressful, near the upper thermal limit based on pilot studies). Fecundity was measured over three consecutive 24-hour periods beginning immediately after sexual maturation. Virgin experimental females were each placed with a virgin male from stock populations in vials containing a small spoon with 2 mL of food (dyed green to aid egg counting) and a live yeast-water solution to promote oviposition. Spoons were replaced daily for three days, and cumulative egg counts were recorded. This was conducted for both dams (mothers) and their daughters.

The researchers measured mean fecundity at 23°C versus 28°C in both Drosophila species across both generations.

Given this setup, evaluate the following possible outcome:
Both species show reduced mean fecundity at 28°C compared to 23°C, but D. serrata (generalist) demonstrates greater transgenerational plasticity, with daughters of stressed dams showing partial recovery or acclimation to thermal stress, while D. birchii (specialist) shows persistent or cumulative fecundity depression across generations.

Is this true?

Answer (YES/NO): NO